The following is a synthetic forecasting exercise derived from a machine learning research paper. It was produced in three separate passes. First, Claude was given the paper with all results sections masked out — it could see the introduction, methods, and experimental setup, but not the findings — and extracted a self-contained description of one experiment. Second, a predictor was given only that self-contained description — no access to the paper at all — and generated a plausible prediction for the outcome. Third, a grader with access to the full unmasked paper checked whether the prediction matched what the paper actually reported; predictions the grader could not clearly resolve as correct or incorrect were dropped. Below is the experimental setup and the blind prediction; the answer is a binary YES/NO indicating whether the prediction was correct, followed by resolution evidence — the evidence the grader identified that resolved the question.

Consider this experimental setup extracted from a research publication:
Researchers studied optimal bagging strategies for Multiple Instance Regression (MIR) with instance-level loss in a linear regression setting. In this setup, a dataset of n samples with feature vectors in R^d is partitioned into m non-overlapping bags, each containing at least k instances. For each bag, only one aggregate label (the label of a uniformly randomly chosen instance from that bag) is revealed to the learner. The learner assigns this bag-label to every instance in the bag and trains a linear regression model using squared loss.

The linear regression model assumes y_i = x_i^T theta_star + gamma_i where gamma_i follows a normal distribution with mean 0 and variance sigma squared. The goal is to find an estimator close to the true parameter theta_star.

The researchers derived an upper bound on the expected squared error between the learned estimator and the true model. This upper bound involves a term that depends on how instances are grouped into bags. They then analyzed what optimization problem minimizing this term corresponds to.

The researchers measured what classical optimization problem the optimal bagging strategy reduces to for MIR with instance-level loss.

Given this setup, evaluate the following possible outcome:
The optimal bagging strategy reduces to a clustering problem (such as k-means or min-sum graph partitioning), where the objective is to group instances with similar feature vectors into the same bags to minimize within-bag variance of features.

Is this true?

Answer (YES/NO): NO